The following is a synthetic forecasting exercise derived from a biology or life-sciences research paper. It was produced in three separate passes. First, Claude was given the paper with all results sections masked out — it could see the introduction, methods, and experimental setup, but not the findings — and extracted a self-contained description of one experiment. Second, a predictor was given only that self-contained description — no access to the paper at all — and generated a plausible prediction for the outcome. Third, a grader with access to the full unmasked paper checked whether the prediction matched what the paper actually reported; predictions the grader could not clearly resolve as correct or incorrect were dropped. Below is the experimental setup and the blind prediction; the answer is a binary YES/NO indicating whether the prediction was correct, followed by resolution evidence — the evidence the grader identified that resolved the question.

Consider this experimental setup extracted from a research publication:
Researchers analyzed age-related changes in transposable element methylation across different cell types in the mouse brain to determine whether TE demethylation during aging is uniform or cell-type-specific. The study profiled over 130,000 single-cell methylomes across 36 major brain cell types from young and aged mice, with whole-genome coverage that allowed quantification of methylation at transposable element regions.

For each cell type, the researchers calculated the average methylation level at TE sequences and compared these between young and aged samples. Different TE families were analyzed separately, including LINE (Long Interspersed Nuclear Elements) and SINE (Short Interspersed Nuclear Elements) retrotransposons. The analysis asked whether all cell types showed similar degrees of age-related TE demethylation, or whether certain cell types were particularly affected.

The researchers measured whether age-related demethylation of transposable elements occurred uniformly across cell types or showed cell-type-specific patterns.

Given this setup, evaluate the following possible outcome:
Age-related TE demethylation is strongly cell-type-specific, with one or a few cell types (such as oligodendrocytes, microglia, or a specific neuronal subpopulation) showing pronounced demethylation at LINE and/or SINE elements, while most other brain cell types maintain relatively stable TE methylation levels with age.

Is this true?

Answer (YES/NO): NO